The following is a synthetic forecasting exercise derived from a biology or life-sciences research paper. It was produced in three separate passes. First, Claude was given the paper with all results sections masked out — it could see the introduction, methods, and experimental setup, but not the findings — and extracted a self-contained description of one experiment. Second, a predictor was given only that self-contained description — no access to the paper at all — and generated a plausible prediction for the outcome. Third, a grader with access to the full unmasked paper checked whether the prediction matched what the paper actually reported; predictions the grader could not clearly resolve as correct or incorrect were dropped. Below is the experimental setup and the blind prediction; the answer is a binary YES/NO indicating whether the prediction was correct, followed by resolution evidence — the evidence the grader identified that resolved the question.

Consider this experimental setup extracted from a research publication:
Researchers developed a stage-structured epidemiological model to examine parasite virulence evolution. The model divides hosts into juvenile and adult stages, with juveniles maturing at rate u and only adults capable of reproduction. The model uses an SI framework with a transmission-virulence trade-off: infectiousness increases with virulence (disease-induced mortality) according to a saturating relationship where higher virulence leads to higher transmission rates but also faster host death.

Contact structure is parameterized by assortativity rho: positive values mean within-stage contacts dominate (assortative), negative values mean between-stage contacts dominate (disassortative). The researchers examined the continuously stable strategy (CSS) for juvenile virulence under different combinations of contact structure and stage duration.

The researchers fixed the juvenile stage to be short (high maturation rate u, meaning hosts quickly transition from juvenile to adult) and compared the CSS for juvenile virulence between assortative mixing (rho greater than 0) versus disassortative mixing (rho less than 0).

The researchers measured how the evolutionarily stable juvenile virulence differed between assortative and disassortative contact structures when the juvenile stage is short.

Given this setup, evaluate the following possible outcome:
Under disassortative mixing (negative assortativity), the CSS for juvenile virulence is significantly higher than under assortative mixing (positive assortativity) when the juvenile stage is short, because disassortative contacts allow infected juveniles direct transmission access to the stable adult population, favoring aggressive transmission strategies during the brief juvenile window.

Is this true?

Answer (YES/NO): YES